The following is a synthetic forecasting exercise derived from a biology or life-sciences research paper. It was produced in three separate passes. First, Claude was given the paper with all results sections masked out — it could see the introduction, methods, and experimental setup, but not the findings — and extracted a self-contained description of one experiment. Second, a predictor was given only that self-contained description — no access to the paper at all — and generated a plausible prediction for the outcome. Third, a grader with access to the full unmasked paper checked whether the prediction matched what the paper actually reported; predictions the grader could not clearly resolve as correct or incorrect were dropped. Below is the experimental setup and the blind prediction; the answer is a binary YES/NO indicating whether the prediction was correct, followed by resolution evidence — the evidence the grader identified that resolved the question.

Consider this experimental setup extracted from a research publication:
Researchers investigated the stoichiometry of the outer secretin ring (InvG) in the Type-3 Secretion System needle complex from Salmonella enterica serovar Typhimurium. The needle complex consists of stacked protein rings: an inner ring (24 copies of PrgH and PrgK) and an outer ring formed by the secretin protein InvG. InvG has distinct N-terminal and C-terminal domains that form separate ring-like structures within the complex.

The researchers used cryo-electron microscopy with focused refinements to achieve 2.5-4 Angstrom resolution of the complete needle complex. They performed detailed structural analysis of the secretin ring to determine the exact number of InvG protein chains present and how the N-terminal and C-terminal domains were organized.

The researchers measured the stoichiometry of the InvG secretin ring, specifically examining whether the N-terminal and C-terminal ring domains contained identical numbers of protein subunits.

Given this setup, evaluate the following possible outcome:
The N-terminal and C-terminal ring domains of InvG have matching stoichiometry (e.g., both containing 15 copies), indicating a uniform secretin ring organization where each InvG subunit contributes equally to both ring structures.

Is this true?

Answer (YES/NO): NO